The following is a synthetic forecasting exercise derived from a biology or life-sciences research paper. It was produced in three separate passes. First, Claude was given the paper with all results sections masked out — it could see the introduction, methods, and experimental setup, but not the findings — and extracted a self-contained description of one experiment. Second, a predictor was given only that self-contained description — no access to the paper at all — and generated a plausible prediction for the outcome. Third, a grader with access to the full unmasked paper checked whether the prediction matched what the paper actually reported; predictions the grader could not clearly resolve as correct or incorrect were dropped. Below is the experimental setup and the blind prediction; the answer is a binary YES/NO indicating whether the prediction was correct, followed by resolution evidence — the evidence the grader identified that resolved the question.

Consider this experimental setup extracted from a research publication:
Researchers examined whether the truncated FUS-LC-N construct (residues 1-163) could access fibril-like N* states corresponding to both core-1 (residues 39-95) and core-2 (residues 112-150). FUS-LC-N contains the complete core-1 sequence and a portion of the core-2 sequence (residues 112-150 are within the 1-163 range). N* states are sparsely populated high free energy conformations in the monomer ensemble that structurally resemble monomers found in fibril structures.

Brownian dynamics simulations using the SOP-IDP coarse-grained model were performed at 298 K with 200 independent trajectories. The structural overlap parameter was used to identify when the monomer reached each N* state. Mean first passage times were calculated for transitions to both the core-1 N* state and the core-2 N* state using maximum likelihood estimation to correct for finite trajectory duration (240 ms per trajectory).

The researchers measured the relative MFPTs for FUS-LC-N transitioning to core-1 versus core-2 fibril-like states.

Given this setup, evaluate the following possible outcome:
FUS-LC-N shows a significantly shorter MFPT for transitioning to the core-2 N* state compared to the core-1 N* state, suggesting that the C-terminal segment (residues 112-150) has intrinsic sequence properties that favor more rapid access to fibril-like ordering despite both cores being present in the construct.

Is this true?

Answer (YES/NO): YES